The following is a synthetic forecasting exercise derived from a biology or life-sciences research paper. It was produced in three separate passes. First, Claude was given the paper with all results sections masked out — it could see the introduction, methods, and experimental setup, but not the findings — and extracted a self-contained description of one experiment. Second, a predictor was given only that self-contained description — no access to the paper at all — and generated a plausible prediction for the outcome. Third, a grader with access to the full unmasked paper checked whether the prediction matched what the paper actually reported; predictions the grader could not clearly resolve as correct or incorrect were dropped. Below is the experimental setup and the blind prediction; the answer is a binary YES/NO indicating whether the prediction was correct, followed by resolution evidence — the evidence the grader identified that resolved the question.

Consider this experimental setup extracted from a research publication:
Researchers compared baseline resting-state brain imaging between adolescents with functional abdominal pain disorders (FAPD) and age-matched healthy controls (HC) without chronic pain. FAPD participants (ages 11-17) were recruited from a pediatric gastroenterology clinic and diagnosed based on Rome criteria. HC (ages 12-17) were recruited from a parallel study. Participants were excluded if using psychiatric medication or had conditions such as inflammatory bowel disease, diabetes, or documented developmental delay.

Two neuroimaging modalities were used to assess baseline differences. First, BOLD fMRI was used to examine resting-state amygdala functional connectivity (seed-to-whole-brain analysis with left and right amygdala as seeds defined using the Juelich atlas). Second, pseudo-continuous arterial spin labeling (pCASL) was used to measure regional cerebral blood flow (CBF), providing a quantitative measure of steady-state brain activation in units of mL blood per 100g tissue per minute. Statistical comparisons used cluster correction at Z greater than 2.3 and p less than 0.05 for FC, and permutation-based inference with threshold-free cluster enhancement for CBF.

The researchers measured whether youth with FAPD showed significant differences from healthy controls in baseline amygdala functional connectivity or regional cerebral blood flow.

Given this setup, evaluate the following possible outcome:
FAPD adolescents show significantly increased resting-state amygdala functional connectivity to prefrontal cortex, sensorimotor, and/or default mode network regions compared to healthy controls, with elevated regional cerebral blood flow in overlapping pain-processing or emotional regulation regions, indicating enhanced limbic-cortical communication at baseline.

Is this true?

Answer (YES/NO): NO